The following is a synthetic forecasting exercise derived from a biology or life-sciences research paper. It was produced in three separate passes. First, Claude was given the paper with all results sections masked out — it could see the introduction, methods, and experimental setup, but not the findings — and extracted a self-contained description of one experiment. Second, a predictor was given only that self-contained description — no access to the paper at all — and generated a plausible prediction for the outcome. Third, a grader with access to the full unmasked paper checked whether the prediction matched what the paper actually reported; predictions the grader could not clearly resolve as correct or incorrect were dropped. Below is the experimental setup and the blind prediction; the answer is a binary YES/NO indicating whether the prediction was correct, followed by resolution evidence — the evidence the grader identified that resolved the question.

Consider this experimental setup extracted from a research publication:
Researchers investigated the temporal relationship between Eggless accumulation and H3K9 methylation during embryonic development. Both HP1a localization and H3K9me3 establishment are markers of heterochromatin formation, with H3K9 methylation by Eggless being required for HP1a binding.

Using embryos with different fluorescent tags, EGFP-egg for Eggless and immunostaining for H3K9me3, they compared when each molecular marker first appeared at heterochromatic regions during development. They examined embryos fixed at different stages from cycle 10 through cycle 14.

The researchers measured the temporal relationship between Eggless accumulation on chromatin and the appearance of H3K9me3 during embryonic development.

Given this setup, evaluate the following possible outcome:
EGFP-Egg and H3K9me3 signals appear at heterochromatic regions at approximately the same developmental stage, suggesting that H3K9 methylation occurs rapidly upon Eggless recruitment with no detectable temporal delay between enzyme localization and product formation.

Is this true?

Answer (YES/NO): NO